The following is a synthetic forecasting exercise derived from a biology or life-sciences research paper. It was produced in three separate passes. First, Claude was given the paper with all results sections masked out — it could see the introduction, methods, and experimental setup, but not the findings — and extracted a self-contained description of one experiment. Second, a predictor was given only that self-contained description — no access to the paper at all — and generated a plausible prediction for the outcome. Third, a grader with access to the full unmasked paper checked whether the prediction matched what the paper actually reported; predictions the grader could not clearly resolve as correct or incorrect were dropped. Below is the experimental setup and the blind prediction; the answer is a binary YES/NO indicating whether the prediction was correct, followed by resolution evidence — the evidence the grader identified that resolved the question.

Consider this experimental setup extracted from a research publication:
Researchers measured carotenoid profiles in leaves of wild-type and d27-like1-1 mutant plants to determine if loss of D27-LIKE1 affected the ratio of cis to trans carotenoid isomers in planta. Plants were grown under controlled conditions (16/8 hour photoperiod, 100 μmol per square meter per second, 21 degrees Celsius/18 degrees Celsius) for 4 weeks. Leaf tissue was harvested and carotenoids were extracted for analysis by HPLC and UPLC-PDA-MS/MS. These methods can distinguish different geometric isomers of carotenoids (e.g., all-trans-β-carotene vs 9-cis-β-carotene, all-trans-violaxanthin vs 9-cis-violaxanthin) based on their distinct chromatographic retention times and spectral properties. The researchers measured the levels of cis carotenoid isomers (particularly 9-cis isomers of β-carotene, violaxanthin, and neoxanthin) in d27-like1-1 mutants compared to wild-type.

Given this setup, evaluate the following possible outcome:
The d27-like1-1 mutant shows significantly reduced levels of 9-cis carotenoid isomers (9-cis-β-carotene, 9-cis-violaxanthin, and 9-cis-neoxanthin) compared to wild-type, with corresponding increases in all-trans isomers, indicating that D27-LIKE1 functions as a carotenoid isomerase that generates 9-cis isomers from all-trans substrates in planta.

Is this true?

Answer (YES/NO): NO